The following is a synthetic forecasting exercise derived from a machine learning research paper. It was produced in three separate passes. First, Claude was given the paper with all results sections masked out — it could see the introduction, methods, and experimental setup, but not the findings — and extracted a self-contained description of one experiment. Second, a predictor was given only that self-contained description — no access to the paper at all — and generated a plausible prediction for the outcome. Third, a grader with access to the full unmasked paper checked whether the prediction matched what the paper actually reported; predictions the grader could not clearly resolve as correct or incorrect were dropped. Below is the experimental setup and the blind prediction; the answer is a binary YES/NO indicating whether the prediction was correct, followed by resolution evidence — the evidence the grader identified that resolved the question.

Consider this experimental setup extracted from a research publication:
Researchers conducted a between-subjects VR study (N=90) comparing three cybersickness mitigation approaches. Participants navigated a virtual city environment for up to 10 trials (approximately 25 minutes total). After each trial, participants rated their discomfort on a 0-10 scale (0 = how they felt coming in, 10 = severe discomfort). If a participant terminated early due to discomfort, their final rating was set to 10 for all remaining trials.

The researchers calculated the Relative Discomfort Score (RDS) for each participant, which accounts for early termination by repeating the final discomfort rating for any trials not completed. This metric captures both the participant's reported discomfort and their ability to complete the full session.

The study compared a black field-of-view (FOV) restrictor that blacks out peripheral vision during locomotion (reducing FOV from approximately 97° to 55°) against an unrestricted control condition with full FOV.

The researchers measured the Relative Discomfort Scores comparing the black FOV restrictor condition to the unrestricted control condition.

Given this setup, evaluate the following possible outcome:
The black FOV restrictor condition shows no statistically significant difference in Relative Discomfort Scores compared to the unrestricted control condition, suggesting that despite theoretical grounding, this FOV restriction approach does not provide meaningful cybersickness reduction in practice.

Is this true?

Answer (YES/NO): YES